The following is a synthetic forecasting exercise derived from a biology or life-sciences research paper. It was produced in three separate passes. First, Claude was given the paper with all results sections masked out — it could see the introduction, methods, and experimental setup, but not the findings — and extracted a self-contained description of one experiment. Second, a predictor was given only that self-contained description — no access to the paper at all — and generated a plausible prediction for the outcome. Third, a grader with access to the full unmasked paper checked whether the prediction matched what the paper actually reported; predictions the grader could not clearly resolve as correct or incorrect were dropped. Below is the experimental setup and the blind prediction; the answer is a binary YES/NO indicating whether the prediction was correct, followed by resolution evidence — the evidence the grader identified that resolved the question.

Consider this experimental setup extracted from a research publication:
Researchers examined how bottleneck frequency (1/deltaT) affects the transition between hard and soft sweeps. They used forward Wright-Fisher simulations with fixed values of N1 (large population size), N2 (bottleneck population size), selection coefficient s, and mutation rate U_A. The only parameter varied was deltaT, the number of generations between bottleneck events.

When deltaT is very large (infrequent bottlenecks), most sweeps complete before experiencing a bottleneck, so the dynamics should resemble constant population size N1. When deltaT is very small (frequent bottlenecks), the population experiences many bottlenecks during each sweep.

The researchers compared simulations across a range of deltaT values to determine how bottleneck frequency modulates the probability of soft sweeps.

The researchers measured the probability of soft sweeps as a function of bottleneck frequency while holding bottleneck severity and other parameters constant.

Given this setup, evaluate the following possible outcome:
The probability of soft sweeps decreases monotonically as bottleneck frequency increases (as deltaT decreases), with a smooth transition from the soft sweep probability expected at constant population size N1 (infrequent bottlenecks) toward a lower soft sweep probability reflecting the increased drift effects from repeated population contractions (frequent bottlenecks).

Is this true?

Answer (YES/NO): NO